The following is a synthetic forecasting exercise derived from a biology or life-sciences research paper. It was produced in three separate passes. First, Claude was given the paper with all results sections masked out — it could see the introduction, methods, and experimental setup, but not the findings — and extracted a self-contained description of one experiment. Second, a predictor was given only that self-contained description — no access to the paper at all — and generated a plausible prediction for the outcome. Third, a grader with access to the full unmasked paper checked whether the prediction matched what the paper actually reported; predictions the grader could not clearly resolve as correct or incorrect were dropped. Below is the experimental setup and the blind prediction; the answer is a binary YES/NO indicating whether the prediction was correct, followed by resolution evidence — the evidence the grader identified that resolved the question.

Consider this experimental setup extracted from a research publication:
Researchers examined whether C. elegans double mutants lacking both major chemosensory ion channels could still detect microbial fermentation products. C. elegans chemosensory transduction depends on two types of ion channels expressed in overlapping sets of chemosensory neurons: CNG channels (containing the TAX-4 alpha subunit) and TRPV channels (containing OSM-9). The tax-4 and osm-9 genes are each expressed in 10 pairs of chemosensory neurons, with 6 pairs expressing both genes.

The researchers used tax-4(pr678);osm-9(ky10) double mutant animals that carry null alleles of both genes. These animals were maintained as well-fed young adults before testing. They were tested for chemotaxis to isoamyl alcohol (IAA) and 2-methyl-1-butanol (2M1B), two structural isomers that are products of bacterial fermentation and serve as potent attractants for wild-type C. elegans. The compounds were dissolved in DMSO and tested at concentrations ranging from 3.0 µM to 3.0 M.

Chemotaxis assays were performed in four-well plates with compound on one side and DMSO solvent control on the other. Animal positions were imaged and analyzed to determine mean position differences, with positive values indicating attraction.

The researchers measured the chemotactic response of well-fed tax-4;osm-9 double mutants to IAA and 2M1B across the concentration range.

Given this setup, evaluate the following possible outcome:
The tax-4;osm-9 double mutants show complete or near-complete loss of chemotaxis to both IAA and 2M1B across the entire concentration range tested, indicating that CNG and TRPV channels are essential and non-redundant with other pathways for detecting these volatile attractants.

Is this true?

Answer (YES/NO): YES